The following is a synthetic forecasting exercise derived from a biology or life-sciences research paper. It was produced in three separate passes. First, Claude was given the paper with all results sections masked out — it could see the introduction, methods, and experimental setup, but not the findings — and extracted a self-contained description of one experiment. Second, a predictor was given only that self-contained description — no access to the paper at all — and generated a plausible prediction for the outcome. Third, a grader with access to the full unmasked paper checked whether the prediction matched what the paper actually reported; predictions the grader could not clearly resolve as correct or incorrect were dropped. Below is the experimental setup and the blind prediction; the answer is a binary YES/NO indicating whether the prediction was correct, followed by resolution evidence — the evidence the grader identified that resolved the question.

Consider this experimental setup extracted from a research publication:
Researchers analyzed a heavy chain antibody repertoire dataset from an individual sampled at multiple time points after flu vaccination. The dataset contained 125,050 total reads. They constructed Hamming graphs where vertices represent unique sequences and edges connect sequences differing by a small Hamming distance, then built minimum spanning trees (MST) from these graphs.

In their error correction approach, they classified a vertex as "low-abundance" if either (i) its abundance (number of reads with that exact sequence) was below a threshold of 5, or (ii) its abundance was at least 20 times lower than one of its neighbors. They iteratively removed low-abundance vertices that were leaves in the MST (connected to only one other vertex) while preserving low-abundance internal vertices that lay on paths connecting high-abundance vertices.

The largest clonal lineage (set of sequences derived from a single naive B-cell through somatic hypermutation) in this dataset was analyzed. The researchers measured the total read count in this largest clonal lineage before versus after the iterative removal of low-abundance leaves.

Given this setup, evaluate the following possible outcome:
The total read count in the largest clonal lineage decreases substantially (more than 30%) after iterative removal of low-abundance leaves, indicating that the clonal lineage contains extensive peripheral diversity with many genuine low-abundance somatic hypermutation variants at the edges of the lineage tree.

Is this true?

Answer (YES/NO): YES